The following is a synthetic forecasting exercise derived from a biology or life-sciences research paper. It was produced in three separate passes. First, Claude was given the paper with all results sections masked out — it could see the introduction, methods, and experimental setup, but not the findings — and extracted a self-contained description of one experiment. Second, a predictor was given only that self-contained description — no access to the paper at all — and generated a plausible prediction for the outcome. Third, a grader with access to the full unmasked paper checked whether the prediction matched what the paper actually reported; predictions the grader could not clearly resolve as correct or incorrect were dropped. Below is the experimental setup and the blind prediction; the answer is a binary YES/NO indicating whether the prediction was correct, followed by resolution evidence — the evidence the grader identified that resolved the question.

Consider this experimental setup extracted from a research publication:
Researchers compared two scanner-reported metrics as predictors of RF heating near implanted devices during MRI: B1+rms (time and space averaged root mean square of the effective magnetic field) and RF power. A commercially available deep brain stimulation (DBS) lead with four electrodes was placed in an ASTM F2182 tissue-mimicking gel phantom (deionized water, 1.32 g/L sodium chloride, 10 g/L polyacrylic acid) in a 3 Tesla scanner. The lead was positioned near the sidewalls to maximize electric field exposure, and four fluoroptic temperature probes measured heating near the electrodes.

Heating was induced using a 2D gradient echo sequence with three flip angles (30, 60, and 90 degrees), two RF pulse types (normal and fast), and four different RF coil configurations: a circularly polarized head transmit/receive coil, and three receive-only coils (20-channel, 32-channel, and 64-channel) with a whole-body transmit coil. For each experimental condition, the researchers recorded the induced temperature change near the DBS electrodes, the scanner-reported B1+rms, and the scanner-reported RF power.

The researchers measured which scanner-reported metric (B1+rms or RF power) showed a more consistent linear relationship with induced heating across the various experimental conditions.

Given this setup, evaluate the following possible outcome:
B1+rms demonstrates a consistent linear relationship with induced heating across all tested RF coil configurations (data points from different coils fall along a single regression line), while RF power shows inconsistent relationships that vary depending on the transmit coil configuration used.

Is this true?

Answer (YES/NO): NO